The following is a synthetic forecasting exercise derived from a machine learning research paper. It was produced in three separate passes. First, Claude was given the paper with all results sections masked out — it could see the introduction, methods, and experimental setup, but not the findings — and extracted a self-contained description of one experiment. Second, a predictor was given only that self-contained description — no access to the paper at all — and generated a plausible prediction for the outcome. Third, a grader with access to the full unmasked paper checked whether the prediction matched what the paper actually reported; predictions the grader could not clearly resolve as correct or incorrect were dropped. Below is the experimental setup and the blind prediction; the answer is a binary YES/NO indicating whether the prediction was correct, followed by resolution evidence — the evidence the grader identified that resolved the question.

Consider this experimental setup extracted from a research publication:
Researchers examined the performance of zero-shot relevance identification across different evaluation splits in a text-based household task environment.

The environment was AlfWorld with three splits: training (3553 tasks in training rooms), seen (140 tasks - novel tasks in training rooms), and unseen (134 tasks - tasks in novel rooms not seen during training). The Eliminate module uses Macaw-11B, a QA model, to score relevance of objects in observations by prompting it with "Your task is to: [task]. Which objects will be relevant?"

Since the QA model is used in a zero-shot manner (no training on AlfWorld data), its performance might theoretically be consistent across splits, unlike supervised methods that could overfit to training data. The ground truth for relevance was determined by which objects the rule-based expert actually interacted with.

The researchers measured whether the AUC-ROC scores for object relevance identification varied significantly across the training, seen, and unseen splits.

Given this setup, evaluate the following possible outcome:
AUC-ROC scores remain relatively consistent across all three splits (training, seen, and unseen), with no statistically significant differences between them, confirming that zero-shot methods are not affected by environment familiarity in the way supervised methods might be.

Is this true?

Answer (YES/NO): NO